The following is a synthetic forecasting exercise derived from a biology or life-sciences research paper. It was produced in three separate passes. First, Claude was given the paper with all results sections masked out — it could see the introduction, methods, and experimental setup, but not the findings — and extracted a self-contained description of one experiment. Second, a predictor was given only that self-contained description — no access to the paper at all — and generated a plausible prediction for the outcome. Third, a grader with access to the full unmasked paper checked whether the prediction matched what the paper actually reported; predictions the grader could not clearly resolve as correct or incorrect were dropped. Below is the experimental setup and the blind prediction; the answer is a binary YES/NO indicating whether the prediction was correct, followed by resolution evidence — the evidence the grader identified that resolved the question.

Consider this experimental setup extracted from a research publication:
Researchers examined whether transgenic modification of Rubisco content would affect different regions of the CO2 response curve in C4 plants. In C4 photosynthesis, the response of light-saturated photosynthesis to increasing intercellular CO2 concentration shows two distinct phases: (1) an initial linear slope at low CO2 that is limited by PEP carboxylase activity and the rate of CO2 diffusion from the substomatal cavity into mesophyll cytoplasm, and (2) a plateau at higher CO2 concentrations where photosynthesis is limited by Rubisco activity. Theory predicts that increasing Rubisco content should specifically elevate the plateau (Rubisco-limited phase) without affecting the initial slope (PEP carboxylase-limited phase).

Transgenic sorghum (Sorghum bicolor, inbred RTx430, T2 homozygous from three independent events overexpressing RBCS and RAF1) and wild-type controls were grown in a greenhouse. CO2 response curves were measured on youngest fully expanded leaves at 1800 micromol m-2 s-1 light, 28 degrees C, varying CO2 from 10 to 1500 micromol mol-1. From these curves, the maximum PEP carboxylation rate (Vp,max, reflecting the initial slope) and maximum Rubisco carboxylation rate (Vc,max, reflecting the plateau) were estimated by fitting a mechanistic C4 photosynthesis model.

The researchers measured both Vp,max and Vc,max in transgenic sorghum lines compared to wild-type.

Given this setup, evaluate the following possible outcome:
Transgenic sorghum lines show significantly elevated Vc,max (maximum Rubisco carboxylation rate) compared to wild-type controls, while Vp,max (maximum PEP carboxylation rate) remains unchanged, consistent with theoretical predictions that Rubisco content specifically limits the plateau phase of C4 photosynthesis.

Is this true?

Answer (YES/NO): YES